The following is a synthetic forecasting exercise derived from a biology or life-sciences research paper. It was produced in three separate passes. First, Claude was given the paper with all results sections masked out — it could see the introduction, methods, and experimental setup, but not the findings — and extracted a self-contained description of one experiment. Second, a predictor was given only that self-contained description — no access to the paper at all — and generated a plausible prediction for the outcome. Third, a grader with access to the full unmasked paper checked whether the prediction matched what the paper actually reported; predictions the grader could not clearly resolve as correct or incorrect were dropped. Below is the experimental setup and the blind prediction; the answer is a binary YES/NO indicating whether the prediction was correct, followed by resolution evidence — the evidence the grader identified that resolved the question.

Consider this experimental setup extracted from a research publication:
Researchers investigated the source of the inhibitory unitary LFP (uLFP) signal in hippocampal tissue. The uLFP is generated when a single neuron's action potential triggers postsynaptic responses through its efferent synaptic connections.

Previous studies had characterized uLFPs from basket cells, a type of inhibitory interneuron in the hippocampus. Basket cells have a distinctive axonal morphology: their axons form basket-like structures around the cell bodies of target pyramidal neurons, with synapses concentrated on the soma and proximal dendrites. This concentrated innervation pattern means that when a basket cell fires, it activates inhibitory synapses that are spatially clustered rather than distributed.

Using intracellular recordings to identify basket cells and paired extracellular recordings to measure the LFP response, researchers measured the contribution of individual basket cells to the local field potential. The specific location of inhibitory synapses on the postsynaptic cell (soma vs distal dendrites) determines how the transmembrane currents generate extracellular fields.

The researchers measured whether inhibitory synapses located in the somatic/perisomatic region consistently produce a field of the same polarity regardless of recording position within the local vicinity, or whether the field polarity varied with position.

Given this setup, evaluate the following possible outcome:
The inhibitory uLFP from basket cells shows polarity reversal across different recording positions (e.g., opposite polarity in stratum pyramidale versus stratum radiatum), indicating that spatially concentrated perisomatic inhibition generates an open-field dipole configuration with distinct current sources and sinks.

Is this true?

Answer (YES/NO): YES